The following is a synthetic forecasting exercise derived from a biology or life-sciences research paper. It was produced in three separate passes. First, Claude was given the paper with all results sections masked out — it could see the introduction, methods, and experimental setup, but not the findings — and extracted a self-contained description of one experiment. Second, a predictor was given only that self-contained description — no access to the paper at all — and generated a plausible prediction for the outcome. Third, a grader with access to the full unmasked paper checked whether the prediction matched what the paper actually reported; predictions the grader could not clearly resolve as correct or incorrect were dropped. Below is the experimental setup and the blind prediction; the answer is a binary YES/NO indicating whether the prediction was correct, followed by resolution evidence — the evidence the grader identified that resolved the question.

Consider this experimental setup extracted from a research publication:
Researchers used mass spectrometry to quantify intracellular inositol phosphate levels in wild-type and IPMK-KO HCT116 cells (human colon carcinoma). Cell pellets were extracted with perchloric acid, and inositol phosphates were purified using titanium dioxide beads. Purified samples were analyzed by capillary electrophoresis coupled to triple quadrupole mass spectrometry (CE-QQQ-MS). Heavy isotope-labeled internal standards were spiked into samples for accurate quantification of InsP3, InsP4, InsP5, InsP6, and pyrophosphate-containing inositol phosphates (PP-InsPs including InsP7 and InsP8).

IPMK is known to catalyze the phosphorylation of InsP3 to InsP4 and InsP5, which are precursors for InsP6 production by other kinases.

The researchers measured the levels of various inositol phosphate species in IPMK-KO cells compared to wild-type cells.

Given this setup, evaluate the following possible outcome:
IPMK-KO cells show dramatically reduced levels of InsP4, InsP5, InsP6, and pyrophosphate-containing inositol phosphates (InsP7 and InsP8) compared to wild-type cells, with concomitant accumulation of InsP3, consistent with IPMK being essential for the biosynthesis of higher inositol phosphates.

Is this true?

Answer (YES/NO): NO